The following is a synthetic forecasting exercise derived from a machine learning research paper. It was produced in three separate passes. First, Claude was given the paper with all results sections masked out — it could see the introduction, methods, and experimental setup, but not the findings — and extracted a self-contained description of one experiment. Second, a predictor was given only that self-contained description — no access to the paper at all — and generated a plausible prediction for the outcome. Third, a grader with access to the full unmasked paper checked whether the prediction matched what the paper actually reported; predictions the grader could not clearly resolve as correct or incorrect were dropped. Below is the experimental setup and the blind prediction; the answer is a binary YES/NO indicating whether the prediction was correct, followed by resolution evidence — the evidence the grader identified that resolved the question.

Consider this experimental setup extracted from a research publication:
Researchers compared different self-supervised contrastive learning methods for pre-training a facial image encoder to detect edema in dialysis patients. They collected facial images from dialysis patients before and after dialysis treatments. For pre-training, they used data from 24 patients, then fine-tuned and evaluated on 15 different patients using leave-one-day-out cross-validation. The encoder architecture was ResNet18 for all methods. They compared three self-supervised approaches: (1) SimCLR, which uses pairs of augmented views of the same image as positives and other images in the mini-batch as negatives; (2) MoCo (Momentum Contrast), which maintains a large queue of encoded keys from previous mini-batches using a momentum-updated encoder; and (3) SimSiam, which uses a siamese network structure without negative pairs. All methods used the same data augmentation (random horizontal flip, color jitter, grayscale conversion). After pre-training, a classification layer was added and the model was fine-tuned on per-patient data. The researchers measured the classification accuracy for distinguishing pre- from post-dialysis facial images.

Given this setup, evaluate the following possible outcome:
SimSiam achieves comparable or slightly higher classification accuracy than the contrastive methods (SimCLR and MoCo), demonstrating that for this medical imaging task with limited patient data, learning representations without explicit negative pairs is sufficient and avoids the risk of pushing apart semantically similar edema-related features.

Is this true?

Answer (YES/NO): NO